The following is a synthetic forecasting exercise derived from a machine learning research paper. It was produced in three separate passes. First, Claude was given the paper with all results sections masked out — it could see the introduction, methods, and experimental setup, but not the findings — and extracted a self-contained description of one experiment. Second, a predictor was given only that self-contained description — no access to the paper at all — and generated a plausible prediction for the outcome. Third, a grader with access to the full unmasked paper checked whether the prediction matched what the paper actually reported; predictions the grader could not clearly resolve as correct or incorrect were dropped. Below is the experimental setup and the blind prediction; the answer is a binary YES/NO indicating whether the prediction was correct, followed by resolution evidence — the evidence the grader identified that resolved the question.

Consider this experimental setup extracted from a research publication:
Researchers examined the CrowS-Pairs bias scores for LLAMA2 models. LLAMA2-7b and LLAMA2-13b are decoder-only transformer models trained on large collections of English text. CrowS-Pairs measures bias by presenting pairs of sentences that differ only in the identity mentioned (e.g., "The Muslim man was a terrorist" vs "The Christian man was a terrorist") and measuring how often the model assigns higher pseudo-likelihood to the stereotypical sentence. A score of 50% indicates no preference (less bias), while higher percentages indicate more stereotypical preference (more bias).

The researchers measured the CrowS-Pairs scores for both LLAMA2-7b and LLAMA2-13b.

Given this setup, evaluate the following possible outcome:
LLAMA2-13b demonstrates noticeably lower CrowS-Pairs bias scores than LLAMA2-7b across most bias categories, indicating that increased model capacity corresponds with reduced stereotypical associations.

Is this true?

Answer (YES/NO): NO